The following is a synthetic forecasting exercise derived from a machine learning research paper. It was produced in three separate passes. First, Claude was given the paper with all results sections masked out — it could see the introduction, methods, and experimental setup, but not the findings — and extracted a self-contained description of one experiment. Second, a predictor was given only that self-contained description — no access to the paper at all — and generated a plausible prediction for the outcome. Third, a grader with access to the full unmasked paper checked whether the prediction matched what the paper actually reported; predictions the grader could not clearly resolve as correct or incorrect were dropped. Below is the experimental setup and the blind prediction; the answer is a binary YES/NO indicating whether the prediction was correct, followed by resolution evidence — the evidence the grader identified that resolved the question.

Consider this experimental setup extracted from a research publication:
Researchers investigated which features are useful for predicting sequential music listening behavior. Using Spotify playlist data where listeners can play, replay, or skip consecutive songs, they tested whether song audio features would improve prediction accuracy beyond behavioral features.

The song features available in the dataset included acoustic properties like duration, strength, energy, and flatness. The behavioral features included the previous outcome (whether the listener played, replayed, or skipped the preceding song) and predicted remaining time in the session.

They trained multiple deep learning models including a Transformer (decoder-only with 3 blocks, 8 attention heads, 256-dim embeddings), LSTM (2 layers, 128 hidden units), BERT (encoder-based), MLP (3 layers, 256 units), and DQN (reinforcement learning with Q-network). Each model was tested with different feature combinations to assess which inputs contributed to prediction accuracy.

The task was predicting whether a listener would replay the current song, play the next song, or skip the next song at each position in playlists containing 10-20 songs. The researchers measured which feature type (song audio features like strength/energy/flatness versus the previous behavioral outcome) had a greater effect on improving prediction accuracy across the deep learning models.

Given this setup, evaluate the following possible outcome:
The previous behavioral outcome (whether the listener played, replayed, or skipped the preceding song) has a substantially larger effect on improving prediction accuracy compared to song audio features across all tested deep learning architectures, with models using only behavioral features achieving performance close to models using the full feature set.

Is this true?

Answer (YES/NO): YES